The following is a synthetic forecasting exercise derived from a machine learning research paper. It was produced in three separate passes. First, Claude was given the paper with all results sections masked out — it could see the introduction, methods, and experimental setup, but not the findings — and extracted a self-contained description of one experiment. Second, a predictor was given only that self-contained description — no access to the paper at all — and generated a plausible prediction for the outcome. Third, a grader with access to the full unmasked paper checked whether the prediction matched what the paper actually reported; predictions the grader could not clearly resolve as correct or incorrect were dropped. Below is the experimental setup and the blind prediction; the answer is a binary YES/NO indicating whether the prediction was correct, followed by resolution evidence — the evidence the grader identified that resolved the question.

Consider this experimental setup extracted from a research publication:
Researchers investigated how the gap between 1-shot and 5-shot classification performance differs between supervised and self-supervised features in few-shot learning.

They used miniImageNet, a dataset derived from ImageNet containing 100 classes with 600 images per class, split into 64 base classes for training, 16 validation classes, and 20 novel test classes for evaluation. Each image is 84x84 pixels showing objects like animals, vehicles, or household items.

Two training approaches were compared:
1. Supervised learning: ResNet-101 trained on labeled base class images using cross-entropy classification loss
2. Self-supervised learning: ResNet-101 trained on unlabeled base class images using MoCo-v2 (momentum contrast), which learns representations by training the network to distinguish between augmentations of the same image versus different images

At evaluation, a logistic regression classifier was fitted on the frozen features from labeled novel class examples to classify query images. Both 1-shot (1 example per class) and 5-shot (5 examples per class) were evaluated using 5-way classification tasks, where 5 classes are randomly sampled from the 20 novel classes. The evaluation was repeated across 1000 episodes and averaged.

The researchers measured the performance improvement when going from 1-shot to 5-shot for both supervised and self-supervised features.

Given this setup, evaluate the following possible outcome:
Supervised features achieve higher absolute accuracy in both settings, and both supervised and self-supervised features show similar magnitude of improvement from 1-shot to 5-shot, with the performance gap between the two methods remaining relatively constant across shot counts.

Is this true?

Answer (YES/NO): NO